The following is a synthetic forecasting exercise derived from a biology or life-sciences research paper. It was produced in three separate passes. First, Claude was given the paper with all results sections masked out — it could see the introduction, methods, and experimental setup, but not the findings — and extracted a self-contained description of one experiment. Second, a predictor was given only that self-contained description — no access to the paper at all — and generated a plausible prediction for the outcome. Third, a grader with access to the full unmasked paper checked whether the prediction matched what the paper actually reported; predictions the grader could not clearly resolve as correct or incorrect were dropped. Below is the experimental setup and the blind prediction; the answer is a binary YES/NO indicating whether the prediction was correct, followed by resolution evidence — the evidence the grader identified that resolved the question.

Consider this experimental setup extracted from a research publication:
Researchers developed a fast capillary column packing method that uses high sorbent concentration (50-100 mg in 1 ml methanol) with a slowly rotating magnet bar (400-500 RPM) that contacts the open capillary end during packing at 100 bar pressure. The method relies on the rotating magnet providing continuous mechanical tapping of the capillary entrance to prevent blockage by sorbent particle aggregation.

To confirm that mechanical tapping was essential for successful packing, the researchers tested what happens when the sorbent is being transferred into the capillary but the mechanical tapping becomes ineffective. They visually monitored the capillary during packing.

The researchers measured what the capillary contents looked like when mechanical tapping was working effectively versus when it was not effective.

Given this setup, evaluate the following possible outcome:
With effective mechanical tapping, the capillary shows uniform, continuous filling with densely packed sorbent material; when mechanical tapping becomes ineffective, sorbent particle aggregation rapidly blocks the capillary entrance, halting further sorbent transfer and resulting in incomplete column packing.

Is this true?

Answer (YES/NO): NO